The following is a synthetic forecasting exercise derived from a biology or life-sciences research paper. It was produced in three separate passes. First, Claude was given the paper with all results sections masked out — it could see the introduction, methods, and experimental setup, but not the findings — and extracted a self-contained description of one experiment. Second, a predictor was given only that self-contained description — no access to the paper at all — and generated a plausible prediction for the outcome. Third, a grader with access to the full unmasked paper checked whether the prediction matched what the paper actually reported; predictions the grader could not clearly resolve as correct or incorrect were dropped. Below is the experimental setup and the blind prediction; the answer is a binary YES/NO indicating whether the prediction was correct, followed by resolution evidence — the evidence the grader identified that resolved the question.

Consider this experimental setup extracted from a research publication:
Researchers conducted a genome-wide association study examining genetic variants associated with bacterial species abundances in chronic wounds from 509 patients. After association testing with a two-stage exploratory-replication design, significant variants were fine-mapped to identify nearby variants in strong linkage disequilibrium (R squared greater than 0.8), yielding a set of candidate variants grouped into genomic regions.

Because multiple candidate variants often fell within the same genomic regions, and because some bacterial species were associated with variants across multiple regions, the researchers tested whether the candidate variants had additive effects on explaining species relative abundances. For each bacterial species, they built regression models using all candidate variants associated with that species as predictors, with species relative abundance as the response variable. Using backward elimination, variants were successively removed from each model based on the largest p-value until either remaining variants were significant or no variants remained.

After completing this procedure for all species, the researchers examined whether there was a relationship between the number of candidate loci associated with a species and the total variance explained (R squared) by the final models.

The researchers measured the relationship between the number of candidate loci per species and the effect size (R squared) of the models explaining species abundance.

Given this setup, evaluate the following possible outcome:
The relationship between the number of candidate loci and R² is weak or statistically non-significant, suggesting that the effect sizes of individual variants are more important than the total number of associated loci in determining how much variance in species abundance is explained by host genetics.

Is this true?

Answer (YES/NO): YES